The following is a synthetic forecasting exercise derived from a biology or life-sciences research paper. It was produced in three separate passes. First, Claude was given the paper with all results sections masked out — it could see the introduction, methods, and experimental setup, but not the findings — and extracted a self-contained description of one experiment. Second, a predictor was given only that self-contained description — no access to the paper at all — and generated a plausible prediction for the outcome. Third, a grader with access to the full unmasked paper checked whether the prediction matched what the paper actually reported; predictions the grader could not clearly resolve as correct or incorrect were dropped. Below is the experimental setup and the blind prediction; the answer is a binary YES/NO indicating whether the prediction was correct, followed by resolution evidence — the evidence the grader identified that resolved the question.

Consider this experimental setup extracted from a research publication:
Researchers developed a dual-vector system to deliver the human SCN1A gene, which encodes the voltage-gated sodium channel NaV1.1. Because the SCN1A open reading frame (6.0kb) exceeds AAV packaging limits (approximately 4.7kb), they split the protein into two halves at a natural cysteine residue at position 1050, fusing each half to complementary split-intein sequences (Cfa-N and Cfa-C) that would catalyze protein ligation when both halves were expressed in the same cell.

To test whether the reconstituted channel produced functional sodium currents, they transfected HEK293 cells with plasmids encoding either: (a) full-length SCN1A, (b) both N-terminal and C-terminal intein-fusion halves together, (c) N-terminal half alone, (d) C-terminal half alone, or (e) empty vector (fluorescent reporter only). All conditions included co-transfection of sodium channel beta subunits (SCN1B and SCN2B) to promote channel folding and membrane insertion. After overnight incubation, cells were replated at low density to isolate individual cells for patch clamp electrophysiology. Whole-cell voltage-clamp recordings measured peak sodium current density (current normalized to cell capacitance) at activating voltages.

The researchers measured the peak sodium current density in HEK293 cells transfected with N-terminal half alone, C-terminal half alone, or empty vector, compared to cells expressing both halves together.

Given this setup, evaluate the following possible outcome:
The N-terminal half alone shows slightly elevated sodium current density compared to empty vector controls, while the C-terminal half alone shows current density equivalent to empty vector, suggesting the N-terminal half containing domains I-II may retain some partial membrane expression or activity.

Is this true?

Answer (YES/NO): NO